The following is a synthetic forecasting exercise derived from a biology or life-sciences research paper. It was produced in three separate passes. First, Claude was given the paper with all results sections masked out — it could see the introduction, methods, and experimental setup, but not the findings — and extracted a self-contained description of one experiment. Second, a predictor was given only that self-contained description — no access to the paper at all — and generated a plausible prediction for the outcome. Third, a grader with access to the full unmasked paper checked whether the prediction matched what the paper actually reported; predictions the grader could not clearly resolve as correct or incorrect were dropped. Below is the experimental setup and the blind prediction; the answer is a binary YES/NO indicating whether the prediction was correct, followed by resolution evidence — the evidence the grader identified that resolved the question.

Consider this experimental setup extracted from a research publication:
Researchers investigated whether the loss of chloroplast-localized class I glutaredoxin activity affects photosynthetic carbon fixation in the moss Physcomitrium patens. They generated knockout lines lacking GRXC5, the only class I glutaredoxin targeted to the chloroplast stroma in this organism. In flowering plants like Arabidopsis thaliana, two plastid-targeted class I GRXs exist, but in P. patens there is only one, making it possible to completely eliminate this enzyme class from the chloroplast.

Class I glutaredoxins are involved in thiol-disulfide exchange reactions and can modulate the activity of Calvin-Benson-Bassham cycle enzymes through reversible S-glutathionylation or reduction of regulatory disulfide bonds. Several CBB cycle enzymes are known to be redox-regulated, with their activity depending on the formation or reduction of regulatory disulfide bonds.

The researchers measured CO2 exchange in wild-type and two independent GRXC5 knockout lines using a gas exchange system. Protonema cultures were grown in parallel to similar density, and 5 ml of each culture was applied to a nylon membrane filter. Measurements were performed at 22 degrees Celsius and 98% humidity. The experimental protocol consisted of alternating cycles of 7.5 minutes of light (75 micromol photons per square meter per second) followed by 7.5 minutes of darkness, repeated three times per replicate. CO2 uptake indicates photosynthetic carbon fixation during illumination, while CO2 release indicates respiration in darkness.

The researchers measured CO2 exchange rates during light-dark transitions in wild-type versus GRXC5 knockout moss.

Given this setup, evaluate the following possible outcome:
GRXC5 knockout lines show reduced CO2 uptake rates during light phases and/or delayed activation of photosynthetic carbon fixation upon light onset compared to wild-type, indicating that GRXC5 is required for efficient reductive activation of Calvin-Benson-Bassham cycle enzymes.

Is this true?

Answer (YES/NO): NO